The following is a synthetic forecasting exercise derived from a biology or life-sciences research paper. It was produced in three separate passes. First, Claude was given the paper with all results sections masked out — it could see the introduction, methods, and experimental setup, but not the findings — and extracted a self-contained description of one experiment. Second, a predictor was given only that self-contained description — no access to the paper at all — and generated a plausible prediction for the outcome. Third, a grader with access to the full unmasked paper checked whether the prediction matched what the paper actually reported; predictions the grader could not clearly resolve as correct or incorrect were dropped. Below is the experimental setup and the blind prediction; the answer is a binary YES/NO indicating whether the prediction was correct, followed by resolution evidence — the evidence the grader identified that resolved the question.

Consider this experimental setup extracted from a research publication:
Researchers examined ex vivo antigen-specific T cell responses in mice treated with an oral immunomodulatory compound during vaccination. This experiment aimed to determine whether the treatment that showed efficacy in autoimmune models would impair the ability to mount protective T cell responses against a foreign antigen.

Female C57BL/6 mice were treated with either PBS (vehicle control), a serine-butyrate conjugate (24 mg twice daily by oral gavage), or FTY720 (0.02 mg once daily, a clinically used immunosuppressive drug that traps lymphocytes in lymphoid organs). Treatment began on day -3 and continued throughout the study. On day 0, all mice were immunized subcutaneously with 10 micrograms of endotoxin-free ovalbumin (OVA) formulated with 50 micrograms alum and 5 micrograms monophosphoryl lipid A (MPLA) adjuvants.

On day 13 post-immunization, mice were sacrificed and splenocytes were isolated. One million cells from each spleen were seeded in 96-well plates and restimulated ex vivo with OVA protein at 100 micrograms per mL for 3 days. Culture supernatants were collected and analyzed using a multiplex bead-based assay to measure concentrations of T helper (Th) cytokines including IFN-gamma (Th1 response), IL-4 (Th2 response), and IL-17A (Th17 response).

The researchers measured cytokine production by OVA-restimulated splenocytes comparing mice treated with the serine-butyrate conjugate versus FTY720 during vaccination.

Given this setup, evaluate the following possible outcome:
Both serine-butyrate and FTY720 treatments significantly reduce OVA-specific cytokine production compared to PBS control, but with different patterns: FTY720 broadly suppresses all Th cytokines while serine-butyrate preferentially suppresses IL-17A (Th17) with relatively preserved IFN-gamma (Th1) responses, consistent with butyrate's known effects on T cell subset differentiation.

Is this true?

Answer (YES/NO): NO